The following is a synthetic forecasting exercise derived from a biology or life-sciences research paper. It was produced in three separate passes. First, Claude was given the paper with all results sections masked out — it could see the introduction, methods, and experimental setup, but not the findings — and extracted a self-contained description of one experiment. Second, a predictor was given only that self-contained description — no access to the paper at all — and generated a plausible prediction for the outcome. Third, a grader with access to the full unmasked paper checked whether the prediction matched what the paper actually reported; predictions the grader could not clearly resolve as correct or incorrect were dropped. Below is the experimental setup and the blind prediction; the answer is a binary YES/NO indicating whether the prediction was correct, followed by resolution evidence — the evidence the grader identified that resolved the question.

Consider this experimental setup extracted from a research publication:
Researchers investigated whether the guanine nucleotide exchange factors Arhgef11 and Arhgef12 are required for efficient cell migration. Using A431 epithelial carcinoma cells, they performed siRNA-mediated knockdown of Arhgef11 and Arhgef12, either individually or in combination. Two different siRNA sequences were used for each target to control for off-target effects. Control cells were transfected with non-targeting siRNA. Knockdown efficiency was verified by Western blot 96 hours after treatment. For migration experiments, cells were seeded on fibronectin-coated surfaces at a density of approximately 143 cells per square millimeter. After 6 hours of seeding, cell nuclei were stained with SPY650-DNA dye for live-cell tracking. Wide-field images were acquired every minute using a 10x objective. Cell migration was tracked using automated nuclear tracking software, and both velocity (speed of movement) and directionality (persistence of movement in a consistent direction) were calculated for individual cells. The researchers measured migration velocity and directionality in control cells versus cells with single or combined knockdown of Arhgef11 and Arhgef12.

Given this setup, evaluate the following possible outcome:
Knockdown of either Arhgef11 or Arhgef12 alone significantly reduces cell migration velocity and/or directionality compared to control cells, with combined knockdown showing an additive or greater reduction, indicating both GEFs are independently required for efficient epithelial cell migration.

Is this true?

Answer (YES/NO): NO